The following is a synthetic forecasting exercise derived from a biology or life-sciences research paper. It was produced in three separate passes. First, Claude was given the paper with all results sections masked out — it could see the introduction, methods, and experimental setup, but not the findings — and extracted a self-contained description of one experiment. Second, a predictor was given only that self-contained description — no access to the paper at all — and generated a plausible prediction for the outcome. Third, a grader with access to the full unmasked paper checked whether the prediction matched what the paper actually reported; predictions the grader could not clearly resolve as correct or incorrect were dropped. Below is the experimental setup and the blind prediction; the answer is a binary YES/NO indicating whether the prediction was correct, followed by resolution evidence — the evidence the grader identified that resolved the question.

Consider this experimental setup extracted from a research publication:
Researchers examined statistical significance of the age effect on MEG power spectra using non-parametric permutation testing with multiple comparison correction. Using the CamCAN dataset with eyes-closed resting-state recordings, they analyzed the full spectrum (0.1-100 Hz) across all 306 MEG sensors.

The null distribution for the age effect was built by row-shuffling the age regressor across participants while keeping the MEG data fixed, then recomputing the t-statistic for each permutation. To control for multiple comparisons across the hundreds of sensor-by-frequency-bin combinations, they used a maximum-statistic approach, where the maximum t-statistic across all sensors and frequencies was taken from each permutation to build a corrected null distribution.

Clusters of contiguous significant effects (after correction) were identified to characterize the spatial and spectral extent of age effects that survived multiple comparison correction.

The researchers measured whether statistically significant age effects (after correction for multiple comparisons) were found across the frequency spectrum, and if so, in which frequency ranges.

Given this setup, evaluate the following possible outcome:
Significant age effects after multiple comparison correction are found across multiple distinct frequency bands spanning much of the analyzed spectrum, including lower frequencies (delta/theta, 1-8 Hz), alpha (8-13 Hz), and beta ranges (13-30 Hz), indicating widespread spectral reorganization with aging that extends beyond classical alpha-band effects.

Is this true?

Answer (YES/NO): YES